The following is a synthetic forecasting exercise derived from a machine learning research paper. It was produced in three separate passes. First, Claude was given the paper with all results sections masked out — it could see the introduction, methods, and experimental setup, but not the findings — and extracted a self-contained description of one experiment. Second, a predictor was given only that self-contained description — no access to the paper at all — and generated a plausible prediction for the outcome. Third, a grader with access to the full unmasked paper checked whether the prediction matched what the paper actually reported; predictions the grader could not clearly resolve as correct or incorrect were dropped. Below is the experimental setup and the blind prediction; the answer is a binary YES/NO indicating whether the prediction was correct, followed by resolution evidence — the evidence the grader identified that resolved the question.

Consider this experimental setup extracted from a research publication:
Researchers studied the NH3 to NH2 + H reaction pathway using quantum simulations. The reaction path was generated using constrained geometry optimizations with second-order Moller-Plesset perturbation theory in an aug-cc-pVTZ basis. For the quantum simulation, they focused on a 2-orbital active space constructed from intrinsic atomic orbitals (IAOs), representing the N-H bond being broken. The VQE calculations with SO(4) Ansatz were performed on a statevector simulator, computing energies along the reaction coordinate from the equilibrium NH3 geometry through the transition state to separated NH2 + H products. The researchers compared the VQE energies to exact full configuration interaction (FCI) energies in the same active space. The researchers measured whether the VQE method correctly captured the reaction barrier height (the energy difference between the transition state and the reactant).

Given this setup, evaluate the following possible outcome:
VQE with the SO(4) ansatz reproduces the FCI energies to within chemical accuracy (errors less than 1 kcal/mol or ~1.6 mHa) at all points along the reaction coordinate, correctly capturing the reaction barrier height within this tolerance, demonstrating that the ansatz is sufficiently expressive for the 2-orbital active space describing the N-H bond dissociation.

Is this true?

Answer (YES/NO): NO